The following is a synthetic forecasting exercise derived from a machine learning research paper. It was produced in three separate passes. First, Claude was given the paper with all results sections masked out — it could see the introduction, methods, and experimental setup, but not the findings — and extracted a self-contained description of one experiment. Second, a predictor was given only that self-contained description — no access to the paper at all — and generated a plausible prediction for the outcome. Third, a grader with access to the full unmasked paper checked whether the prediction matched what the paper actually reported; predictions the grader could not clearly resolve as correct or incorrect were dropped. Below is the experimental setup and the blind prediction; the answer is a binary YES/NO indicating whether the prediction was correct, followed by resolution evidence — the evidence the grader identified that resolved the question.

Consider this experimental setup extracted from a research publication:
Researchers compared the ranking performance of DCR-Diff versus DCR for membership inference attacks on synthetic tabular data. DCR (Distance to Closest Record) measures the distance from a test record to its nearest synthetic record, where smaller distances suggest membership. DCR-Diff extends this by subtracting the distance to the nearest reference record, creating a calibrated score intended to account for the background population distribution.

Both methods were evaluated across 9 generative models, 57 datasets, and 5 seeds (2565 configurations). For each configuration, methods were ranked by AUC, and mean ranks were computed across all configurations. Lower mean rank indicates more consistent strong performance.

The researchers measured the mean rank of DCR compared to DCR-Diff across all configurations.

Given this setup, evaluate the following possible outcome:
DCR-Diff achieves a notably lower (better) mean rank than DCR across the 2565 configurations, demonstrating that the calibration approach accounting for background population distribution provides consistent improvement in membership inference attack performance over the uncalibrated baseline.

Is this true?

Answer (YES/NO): NO